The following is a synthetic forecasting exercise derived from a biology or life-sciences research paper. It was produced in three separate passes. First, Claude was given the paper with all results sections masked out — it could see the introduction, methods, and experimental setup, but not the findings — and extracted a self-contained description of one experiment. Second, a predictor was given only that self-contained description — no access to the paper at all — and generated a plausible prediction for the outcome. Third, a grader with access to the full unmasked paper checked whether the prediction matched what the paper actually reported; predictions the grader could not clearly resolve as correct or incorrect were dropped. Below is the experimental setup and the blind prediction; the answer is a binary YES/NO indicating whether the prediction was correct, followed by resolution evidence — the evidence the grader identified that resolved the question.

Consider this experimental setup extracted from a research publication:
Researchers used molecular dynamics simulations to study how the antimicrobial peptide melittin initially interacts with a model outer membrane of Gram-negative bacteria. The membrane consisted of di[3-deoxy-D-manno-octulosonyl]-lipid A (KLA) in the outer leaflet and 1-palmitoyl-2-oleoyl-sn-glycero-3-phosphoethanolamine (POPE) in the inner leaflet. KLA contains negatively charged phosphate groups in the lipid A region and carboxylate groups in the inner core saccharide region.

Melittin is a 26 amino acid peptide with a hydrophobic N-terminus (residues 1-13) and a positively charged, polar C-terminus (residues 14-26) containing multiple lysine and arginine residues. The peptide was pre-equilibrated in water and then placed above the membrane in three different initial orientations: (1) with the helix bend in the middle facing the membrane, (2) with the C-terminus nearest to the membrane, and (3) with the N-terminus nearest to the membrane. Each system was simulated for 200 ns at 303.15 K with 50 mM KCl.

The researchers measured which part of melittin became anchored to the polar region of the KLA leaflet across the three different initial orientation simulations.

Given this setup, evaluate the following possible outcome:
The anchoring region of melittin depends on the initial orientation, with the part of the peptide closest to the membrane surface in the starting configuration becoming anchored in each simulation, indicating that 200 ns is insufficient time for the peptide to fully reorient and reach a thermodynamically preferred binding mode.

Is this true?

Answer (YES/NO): NO